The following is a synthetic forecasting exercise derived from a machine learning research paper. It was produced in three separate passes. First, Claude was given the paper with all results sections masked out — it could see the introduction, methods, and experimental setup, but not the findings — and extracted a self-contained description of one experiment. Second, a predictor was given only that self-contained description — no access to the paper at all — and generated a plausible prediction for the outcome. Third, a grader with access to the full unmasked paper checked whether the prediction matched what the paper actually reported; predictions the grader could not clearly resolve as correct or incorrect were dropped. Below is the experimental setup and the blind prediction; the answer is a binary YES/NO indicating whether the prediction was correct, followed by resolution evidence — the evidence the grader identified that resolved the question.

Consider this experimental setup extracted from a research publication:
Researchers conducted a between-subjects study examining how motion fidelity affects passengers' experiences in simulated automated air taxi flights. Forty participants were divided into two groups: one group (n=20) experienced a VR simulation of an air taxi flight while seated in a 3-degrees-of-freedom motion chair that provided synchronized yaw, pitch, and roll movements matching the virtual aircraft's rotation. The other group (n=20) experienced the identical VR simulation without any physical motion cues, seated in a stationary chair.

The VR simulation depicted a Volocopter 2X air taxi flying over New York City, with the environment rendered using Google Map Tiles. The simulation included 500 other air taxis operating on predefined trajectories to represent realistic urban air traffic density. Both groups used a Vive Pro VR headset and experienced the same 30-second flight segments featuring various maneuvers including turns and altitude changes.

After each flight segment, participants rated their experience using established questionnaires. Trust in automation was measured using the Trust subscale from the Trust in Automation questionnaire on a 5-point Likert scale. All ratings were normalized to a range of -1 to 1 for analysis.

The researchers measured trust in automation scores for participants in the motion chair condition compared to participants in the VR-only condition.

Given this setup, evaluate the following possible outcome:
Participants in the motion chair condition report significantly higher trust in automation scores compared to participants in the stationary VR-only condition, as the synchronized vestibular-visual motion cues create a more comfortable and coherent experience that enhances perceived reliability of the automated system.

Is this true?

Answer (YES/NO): NO